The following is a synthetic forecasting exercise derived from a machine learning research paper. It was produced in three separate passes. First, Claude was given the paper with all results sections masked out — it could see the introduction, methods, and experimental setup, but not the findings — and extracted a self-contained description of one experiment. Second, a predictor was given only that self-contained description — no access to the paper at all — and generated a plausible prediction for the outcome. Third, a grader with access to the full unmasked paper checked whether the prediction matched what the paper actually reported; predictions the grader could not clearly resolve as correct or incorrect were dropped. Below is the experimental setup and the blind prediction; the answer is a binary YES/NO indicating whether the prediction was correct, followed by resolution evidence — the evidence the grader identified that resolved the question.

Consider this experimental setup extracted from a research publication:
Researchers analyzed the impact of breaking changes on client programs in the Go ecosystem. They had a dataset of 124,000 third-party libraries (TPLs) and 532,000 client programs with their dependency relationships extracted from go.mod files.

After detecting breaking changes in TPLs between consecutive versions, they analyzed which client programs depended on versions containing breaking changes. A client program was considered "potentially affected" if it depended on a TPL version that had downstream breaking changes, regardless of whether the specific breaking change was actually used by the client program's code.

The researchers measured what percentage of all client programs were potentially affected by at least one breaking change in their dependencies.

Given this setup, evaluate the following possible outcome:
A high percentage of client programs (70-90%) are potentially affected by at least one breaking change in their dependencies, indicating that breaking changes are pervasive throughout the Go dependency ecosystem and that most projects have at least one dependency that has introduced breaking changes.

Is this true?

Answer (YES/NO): NO